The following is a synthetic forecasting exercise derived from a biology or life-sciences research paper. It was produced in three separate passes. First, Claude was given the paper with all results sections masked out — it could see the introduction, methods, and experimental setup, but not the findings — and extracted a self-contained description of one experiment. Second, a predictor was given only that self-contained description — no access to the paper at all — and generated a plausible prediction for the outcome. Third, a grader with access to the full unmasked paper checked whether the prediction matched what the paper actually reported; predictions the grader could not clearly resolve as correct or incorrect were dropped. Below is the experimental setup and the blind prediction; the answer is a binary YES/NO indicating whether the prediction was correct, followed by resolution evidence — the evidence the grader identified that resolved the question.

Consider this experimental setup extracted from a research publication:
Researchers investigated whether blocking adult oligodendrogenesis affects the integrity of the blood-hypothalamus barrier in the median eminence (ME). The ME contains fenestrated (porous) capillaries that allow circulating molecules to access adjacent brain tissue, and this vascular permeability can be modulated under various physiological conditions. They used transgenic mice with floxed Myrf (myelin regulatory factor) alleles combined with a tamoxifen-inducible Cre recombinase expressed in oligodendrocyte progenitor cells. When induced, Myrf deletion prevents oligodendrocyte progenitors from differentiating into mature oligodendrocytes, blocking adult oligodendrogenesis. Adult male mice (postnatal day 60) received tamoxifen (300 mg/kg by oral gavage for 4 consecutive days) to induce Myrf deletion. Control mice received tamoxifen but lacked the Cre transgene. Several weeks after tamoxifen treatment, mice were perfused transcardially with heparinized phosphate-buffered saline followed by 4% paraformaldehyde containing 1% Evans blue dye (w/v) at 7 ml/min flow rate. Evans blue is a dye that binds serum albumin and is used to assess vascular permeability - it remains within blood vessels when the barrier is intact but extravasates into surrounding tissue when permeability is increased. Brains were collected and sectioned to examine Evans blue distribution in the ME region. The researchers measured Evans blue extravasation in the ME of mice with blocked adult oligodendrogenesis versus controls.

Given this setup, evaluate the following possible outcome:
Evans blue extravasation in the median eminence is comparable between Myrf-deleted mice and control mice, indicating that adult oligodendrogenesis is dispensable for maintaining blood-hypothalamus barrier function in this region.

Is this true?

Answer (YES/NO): NO